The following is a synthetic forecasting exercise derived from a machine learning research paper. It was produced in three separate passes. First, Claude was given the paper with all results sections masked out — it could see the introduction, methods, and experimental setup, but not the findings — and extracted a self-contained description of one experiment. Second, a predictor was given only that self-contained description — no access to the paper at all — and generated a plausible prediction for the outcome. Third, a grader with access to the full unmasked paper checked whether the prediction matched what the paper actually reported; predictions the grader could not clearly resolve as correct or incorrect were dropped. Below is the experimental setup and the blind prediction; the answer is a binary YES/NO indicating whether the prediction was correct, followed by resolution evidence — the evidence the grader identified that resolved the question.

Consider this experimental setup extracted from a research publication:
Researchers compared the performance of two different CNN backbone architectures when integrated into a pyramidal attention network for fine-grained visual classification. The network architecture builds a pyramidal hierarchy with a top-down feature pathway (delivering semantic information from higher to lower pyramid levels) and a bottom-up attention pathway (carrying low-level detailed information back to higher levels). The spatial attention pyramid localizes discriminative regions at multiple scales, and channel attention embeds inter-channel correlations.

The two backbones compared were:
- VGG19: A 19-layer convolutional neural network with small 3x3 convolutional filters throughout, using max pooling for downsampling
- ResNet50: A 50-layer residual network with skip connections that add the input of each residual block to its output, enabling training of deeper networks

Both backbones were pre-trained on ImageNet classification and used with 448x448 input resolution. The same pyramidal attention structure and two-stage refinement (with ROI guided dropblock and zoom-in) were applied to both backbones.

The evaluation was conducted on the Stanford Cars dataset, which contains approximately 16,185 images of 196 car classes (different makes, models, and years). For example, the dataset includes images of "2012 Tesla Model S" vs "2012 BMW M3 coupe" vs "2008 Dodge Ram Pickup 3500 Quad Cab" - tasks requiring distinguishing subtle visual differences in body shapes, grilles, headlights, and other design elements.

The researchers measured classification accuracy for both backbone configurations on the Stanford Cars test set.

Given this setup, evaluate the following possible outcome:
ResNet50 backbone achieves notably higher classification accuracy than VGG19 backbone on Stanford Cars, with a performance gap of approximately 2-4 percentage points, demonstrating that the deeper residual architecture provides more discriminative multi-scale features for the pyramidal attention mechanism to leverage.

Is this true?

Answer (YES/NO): NO